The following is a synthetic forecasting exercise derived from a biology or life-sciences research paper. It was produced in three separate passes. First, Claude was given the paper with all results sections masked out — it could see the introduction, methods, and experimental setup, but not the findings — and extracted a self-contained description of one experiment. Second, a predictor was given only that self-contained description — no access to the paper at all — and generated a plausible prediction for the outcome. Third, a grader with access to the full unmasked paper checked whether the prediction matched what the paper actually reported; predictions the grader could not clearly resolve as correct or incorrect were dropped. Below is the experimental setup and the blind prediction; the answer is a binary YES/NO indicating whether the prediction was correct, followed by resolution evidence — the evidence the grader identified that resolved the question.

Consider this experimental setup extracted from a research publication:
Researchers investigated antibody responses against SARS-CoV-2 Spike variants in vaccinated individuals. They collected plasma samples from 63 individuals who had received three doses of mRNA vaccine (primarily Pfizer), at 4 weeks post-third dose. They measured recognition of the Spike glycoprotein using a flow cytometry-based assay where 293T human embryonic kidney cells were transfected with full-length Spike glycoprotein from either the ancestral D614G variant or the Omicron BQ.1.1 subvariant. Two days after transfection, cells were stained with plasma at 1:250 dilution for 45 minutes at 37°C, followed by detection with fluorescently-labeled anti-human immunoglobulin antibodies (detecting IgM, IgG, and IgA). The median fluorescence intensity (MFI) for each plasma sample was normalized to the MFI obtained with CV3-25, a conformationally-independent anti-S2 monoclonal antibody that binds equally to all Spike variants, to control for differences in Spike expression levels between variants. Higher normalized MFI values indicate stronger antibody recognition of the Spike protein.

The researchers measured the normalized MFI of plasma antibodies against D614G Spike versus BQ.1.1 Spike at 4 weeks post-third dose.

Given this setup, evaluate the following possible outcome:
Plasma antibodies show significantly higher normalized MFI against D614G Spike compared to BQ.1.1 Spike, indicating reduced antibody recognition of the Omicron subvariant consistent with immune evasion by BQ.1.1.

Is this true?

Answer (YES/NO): YES